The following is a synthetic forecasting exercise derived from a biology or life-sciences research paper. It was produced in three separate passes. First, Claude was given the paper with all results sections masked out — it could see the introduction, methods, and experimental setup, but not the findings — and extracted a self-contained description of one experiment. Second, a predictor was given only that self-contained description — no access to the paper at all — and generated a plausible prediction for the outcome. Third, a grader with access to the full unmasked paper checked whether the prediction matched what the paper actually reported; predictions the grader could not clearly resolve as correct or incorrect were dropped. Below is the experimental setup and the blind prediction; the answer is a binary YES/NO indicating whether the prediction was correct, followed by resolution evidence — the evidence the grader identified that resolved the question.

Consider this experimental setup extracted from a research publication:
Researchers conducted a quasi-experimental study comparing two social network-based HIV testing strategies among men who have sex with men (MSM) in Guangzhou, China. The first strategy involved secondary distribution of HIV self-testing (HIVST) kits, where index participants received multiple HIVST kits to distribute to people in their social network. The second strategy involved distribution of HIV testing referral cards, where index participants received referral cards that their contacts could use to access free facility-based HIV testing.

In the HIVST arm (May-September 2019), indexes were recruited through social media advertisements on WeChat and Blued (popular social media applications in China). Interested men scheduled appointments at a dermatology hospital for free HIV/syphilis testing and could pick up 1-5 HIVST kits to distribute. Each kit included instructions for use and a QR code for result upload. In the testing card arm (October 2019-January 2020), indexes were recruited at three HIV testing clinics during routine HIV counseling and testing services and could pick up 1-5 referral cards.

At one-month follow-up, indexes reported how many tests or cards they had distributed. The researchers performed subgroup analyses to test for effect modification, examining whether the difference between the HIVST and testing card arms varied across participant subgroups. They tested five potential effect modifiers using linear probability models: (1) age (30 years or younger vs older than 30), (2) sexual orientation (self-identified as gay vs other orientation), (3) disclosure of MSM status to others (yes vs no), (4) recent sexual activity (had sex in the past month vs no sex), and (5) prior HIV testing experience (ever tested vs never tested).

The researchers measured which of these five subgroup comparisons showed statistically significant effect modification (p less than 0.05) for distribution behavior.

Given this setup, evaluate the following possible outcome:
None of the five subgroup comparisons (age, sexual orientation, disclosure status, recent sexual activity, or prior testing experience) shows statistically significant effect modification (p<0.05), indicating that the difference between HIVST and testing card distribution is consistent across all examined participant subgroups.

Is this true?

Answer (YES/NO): NO